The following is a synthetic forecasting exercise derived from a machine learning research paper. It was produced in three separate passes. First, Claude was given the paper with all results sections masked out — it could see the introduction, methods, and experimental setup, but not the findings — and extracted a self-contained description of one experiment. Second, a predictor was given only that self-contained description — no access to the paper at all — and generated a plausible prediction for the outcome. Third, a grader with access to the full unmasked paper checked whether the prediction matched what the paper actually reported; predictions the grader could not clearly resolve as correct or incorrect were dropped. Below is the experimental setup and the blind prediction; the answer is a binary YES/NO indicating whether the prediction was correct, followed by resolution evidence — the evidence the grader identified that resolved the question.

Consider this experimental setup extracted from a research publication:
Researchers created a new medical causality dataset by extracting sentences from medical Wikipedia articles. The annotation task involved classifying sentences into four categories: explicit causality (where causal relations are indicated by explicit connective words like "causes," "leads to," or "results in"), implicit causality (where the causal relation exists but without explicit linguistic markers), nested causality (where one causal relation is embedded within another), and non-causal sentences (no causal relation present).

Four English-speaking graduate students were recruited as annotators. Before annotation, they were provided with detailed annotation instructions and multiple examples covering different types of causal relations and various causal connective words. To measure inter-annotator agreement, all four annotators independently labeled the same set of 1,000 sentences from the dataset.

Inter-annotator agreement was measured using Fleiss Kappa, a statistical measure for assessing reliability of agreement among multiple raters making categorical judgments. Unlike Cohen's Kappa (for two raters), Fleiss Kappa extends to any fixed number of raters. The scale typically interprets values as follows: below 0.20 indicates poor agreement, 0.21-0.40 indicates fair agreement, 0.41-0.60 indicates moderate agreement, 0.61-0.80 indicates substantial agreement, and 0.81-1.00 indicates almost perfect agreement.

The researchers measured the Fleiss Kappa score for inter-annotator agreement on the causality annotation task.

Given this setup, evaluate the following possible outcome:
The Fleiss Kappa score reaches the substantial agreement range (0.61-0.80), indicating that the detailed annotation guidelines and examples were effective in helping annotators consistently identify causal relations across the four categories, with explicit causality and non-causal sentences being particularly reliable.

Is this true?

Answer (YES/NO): YES